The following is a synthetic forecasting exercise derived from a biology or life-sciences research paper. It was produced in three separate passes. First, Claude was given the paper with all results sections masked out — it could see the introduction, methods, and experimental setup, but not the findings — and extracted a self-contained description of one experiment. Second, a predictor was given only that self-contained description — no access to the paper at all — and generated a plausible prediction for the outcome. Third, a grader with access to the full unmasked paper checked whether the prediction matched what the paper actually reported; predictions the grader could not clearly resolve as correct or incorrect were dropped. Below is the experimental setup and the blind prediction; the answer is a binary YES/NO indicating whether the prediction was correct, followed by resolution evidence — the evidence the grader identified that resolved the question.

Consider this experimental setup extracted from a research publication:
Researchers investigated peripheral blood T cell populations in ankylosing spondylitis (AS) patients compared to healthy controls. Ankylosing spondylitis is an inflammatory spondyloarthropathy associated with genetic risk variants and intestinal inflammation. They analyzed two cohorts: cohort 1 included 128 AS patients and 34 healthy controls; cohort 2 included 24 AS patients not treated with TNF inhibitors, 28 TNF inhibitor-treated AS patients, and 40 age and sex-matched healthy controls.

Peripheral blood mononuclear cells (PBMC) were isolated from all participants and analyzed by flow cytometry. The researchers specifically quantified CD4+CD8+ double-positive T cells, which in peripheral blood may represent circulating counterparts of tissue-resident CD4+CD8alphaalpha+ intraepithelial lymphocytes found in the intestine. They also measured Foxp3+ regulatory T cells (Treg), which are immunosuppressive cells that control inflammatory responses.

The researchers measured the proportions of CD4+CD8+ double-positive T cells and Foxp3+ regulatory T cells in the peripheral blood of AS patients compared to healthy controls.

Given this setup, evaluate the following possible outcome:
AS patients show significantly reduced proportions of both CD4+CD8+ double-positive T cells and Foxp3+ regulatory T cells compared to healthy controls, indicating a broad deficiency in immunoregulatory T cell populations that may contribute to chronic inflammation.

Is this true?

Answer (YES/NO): NO